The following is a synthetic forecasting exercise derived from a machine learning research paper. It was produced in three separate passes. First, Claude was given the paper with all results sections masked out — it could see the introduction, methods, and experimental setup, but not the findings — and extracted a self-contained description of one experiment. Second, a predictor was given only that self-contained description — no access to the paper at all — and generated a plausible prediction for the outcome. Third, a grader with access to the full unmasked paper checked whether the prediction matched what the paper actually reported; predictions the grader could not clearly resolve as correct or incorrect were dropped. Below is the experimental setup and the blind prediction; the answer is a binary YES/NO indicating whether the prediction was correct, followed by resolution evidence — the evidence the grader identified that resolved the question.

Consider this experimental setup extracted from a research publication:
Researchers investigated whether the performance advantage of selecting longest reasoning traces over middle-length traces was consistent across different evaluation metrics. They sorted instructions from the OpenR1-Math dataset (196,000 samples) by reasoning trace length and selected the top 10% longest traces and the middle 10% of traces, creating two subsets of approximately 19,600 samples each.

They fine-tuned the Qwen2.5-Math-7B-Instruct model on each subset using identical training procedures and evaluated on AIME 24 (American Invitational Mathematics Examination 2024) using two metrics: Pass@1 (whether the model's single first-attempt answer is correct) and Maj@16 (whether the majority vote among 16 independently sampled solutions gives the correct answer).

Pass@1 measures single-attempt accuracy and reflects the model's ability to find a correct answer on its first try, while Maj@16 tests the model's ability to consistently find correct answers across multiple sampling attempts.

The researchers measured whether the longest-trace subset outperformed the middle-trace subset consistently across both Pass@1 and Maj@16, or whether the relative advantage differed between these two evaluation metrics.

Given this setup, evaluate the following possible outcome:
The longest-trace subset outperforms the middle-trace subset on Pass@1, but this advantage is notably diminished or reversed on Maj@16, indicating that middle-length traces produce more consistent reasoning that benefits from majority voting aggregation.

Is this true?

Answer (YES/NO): NO